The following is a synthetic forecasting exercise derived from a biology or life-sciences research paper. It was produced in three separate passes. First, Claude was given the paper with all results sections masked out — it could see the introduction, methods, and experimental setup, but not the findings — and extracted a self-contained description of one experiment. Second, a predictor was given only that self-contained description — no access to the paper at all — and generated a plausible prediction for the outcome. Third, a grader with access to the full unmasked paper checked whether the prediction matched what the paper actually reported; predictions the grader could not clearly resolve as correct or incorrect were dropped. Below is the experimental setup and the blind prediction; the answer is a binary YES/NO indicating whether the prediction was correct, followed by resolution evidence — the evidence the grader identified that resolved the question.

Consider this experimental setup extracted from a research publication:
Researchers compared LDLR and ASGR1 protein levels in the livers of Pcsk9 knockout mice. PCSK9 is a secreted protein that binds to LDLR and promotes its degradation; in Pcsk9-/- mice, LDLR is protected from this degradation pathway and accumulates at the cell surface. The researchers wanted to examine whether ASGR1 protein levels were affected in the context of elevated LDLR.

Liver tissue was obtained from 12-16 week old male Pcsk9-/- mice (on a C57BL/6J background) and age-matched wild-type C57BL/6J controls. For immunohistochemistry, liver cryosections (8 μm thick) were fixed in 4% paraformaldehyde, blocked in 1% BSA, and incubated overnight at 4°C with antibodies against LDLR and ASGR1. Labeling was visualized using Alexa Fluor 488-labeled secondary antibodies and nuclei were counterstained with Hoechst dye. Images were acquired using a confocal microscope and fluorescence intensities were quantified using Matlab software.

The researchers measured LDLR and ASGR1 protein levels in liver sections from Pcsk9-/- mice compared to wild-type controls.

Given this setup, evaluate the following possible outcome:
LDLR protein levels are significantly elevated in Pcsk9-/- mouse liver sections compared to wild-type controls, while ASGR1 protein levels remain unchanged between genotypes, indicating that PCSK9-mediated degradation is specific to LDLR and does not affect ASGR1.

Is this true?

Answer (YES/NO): YES